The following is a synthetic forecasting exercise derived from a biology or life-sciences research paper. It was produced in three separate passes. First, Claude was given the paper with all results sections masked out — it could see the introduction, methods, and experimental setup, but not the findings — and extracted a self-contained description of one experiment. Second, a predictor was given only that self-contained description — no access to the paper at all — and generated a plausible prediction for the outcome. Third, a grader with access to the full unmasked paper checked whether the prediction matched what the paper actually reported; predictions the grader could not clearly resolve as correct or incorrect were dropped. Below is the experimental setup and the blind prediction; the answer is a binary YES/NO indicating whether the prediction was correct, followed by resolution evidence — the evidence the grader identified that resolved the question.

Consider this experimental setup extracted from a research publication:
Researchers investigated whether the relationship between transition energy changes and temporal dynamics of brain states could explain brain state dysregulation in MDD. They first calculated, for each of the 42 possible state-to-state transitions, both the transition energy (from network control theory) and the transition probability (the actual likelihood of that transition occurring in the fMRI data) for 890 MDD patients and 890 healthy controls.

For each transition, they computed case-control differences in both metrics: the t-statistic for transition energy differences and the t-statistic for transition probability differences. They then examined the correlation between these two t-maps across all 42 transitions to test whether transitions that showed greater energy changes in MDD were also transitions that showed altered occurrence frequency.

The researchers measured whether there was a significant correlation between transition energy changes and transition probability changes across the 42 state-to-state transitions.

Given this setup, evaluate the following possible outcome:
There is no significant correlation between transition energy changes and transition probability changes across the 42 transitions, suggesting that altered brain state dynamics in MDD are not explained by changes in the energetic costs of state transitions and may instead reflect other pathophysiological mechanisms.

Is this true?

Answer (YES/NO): NO